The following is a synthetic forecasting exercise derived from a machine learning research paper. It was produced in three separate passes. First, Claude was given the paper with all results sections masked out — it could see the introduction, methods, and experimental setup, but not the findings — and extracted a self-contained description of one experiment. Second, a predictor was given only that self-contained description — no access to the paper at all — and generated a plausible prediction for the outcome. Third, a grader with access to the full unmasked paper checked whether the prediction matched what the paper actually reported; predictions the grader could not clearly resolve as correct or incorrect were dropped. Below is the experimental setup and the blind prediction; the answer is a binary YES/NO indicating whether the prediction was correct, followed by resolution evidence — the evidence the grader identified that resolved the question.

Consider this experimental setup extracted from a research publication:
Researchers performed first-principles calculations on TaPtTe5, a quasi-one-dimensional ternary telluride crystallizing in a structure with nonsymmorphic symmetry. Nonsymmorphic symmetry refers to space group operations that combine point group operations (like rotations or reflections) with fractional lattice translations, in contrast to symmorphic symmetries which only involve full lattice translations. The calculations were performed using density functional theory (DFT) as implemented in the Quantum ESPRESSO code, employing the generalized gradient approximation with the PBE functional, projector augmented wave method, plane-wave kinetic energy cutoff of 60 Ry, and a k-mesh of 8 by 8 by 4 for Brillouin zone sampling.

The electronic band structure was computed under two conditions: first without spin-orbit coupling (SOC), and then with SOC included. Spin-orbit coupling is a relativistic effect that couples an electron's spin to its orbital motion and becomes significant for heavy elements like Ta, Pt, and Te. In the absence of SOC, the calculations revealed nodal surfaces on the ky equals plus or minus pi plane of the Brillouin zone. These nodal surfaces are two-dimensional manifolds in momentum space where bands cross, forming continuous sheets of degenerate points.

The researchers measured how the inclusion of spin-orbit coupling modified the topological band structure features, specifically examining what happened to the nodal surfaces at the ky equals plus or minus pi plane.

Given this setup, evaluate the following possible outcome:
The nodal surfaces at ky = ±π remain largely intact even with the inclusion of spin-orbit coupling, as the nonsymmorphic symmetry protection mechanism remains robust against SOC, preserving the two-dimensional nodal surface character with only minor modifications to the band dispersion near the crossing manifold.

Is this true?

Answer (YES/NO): NO